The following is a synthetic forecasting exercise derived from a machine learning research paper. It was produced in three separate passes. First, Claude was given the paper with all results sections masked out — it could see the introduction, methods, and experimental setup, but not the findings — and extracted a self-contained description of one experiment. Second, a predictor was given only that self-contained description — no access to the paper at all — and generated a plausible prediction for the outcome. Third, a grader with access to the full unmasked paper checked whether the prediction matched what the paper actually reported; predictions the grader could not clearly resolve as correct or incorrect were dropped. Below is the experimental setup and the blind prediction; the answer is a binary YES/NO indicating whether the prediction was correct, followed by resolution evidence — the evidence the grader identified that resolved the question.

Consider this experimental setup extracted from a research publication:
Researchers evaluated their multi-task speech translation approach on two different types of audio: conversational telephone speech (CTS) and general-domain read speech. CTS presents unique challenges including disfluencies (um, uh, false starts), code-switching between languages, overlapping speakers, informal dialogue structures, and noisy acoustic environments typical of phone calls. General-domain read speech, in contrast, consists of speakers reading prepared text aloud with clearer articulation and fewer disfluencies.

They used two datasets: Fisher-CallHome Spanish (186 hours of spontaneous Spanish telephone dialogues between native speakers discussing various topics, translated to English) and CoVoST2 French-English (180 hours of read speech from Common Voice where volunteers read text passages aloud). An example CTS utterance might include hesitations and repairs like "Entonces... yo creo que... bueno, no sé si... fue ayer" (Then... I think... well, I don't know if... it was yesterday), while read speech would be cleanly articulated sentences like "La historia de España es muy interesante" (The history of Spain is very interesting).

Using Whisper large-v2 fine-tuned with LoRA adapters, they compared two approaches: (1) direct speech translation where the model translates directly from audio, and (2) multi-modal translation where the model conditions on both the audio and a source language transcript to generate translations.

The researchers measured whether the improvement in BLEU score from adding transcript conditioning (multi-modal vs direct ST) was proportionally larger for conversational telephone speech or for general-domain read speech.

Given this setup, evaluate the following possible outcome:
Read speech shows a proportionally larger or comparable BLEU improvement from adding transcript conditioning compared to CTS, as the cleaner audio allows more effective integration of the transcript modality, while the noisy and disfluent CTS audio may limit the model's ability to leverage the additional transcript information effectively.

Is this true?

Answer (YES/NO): YES